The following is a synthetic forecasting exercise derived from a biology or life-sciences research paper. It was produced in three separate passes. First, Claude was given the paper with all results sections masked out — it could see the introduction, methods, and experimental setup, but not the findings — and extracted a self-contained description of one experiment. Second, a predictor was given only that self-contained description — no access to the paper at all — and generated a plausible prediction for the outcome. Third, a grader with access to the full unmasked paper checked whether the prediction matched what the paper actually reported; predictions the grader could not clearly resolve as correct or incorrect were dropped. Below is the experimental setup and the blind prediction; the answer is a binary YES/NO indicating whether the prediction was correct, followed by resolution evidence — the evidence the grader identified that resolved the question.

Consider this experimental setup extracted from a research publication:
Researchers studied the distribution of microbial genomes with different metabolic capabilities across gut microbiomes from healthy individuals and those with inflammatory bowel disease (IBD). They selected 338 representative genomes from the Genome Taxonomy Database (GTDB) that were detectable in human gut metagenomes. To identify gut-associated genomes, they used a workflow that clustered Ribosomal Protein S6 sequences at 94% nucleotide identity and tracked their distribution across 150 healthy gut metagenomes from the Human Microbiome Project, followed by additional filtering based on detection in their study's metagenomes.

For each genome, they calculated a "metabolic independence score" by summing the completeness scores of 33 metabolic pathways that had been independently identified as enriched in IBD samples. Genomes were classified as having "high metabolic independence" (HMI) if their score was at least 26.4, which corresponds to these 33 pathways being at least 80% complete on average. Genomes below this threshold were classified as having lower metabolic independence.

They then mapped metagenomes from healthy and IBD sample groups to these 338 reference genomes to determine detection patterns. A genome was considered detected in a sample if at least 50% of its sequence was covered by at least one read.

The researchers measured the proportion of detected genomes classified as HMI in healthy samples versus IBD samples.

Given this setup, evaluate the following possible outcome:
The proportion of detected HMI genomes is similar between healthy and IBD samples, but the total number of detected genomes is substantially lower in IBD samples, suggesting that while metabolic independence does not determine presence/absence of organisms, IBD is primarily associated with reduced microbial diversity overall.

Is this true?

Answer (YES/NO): NO